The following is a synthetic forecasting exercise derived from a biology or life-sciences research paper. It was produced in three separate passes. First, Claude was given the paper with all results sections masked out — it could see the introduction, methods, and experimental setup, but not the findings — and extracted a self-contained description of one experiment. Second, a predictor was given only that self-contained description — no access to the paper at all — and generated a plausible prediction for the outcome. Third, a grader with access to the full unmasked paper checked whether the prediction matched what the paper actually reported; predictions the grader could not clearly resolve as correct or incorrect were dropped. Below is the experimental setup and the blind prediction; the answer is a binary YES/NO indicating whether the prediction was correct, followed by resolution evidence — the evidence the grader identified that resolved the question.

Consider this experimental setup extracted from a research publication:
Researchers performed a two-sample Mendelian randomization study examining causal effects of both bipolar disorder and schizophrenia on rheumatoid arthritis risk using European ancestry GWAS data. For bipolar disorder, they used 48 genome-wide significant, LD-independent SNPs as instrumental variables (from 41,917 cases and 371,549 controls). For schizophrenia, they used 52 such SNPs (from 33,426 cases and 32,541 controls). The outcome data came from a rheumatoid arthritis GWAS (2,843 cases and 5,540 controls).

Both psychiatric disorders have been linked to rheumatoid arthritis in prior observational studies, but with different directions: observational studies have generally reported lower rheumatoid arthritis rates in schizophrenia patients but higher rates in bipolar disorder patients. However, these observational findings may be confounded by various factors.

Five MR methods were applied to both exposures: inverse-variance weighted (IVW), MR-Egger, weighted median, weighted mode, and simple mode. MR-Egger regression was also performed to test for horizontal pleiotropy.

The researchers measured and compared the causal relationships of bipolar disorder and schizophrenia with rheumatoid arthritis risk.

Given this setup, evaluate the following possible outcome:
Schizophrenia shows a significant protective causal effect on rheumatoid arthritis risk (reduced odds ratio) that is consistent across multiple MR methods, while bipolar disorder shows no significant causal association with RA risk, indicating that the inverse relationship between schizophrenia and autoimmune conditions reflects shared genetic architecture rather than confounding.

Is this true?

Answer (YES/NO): NO